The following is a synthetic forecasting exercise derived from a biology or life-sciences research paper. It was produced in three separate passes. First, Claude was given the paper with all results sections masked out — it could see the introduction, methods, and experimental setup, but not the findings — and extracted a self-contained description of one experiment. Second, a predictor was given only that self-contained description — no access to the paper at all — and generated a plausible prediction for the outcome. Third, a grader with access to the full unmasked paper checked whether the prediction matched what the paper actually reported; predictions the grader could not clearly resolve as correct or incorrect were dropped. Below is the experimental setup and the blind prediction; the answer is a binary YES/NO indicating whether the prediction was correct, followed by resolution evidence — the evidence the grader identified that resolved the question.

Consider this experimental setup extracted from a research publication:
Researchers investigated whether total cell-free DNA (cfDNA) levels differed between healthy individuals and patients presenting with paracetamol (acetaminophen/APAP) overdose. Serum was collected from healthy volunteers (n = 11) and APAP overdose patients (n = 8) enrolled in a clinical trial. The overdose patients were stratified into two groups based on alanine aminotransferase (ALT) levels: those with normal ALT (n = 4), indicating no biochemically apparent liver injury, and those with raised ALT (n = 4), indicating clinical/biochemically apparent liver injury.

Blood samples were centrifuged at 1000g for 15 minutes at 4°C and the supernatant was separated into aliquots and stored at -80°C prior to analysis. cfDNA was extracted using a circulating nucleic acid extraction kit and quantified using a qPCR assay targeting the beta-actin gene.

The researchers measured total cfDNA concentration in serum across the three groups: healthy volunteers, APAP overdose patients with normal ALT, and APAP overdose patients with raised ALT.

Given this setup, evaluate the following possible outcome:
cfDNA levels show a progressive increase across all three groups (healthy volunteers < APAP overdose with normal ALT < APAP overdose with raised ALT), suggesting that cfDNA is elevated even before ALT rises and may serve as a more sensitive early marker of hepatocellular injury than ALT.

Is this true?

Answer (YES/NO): NO